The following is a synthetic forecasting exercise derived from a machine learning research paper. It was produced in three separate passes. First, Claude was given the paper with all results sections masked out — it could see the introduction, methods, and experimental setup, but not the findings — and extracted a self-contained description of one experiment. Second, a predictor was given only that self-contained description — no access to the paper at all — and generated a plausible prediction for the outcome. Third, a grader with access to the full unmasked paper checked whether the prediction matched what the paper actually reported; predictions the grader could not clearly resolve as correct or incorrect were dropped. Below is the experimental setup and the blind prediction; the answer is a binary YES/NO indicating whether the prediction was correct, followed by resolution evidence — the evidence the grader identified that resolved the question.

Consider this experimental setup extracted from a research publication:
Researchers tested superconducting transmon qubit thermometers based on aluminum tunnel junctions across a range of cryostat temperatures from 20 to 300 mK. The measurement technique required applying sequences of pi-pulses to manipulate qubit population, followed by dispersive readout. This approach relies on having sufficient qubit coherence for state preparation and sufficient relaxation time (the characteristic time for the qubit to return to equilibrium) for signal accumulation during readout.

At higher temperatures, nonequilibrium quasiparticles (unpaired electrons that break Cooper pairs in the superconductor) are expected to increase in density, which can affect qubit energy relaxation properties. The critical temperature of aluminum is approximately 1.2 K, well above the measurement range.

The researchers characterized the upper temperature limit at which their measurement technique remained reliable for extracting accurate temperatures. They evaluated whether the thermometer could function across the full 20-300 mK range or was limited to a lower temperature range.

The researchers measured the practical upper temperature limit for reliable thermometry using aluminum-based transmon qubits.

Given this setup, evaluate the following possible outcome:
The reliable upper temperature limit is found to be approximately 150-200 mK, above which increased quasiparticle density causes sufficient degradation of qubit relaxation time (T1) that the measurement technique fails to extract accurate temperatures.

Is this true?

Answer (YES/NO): NO